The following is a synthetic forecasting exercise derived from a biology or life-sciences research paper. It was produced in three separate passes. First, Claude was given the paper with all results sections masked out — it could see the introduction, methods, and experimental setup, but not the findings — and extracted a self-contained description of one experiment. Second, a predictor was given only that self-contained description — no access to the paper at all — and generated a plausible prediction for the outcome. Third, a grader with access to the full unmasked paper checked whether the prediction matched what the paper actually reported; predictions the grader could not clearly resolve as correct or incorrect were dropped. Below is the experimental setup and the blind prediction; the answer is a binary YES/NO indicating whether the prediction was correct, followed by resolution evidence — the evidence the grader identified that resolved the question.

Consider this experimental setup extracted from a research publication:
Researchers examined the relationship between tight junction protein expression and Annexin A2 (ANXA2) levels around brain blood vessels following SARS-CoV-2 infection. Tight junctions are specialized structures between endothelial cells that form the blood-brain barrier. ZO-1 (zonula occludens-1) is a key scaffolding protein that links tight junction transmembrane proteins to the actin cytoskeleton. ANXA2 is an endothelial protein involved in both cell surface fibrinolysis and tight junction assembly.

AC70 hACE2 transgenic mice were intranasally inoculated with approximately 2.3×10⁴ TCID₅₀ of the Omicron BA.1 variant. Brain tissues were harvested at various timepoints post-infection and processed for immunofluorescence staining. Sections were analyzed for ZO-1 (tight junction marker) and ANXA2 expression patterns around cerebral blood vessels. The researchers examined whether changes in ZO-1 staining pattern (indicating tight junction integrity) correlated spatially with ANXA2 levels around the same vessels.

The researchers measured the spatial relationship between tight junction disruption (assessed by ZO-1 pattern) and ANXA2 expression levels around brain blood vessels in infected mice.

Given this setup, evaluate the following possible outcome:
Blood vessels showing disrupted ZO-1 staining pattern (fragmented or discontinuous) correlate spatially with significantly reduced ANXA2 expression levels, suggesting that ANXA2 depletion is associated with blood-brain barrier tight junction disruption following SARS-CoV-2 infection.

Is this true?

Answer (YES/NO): YES